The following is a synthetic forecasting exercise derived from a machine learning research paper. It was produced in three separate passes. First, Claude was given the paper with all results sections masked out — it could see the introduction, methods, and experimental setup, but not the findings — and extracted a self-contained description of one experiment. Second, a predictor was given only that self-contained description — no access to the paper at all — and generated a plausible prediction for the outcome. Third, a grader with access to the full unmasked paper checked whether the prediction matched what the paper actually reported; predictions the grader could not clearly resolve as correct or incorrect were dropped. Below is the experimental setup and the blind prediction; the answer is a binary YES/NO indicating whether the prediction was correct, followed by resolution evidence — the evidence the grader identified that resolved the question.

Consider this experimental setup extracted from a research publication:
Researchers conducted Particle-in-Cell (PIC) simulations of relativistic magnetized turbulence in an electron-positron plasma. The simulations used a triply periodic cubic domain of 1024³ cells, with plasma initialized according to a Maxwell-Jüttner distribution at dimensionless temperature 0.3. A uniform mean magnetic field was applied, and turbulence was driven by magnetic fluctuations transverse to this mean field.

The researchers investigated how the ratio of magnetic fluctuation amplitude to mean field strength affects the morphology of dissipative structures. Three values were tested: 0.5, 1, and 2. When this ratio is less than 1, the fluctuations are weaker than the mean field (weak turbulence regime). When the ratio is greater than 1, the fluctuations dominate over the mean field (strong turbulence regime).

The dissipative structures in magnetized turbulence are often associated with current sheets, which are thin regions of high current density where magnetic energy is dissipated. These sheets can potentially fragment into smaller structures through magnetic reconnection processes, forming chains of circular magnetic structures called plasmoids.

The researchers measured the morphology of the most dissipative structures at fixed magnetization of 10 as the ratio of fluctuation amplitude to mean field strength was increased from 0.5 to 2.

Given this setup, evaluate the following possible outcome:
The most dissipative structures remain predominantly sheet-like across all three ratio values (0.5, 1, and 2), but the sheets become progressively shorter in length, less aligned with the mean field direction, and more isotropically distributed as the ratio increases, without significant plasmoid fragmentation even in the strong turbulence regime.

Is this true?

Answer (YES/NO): NO